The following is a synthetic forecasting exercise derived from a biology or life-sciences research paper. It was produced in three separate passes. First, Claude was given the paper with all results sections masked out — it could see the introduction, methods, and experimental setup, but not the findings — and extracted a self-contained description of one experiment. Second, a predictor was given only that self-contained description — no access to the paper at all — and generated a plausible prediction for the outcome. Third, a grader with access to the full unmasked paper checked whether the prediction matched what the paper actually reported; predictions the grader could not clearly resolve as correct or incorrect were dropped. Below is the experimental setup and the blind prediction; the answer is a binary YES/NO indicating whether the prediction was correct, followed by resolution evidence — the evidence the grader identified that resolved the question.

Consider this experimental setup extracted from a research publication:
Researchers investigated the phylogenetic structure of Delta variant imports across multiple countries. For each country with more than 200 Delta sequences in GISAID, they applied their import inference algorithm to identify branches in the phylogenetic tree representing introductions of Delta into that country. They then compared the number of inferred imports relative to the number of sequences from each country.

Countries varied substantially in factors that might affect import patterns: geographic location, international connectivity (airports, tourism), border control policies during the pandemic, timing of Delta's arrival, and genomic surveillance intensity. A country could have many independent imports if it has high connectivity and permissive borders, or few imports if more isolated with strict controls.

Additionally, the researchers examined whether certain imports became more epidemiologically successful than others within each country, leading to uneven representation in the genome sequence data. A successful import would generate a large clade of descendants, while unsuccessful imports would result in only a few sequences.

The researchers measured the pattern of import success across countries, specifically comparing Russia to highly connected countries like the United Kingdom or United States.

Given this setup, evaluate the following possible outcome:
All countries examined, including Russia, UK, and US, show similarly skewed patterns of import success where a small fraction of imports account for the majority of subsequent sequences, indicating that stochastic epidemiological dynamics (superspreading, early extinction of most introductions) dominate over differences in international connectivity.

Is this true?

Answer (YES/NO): NO